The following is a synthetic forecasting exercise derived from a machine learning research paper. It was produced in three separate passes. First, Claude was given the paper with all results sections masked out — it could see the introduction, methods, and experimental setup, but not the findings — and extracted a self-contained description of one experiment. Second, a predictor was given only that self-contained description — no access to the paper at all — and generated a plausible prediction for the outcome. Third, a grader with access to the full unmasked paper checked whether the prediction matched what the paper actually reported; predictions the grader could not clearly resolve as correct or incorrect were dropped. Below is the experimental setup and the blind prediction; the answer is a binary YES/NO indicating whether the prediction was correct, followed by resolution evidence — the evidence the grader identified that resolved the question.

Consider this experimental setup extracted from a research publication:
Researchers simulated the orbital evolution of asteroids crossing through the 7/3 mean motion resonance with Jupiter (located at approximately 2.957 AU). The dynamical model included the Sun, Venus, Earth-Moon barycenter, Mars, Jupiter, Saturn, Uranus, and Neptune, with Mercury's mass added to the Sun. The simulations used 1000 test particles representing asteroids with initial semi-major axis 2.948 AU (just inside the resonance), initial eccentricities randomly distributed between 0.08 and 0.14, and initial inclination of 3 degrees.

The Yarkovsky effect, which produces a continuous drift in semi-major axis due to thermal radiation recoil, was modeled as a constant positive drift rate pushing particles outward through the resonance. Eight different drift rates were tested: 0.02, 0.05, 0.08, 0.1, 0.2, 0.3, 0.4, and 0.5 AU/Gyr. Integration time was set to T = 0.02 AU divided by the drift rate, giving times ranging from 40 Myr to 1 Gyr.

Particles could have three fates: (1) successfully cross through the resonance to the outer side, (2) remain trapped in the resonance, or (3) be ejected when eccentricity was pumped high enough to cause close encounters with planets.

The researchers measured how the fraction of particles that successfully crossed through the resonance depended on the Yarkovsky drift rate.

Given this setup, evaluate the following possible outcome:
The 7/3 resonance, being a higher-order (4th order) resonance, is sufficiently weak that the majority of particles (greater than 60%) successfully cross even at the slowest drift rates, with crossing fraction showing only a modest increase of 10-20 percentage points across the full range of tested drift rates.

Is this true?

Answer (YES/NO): NO